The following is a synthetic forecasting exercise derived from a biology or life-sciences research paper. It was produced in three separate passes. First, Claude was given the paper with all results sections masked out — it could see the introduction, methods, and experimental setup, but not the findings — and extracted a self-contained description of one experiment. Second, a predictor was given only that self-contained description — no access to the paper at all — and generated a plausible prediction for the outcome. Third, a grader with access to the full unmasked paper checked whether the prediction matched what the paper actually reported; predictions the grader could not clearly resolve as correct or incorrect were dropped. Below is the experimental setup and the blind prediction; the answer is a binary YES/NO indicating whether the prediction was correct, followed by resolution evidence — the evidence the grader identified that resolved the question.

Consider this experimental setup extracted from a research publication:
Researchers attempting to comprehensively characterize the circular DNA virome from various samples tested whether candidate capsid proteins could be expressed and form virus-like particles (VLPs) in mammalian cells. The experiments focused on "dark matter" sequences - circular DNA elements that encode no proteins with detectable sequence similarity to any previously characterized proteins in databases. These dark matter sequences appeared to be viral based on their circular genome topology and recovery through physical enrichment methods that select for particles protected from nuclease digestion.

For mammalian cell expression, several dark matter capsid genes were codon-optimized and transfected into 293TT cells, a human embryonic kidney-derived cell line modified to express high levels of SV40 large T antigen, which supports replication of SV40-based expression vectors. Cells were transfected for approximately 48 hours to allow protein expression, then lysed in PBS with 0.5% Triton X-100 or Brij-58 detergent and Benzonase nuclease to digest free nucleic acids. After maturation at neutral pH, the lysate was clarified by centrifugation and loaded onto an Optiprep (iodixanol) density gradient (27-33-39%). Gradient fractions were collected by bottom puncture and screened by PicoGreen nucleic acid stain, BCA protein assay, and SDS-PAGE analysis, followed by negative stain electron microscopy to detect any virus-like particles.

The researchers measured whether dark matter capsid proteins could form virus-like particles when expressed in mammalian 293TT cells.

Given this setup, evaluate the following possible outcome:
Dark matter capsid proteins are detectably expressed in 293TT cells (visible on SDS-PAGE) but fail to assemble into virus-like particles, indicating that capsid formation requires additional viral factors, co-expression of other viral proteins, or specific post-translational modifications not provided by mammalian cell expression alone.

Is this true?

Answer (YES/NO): NO